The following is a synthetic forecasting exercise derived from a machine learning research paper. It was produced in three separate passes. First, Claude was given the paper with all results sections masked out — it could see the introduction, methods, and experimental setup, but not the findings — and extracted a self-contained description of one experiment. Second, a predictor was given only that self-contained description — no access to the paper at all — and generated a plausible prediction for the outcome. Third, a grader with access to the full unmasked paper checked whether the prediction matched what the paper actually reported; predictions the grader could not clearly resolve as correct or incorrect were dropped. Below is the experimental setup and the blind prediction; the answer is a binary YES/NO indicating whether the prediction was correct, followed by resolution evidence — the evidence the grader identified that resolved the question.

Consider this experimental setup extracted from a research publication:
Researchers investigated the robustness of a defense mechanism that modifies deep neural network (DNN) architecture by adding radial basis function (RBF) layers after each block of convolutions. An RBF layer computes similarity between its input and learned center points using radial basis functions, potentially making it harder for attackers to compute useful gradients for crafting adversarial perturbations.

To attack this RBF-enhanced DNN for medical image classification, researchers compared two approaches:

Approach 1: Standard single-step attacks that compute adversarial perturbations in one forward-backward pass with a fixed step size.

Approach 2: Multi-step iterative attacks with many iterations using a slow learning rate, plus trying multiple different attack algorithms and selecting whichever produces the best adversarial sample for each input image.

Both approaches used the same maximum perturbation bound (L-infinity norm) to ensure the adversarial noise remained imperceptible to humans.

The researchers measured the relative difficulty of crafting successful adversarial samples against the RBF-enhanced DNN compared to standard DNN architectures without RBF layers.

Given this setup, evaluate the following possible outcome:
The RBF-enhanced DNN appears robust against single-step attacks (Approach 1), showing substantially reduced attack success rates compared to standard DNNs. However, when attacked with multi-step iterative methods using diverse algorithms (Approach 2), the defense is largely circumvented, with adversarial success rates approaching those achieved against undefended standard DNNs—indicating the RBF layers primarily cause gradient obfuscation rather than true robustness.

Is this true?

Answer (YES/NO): NO